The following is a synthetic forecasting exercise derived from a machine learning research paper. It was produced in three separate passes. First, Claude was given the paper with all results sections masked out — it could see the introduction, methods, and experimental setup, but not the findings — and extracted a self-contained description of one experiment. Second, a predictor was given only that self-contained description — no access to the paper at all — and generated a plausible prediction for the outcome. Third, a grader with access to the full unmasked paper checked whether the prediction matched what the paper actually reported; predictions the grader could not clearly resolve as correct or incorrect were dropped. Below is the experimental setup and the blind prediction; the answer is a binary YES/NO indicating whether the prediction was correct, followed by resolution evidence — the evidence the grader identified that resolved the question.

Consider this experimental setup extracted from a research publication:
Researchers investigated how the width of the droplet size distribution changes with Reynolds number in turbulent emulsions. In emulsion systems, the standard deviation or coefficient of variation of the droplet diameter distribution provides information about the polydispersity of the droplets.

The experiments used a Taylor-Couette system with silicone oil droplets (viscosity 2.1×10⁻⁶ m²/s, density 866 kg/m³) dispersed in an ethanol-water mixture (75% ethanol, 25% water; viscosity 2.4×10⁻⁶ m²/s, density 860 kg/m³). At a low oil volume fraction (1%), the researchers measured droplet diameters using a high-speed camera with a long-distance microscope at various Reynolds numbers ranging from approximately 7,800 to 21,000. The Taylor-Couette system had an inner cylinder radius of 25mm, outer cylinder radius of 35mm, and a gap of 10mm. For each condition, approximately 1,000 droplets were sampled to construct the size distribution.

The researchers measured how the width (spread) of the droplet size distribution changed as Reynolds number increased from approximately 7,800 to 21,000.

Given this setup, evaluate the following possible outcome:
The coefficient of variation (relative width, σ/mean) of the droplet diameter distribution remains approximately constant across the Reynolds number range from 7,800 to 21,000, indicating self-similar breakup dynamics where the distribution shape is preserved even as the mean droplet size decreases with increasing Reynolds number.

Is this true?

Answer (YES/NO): NO